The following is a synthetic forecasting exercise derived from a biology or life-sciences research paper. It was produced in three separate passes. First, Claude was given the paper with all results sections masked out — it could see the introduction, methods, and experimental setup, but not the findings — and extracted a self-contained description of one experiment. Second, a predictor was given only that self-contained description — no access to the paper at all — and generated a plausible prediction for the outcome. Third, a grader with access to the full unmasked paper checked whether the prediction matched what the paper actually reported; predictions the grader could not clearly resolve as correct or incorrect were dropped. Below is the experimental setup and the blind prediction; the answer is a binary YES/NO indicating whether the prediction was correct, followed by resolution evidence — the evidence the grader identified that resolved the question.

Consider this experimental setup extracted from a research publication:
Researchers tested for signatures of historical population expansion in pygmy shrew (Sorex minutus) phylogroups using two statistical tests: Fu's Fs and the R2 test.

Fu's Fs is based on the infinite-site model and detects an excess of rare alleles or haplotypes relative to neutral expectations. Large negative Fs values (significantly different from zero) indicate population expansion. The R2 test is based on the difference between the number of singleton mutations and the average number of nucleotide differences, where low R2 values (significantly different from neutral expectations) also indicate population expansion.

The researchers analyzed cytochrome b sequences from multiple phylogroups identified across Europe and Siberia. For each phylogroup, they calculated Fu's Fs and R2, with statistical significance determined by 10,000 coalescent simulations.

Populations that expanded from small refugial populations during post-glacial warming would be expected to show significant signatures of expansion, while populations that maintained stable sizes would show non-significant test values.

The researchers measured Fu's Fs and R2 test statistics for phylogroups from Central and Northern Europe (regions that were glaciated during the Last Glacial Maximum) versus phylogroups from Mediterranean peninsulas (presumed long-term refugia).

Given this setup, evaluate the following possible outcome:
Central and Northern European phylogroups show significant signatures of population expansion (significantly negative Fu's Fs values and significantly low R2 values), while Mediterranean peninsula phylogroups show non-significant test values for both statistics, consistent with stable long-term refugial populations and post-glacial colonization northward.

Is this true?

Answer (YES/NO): NO